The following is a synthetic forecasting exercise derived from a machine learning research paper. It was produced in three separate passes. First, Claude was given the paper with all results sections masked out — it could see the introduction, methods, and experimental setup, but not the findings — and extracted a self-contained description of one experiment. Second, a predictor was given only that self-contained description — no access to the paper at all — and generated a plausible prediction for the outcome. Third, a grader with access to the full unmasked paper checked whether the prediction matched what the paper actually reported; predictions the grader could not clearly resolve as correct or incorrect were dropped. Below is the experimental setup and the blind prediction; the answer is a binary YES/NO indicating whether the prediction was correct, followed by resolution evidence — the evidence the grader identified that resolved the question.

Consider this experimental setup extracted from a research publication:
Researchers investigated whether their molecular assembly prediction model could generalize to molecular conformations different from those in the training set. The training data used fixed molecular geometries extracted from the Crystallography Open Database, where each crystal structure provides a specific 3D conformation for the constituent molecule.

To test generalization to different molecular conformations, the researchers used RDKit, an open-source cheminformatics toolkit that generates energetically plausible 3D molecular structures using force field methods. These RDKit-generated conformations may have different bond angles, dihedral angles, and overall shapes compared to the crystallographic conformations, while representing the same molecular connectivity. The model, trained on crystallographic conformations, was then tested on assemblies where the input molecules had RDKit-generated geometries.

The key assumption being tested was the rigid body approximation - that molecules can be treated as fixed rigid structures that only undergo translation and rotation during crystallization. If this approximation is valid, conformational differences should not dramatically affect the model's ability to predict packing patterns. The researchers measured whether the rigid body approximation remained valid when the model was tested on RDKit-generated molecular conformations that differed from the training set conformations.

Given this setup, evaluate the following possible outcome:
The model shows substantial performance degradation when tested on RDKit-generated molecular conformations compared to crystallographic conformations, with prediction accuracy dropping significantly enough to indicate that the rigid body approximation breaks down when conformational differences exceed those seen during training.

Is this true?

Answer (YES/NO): NO